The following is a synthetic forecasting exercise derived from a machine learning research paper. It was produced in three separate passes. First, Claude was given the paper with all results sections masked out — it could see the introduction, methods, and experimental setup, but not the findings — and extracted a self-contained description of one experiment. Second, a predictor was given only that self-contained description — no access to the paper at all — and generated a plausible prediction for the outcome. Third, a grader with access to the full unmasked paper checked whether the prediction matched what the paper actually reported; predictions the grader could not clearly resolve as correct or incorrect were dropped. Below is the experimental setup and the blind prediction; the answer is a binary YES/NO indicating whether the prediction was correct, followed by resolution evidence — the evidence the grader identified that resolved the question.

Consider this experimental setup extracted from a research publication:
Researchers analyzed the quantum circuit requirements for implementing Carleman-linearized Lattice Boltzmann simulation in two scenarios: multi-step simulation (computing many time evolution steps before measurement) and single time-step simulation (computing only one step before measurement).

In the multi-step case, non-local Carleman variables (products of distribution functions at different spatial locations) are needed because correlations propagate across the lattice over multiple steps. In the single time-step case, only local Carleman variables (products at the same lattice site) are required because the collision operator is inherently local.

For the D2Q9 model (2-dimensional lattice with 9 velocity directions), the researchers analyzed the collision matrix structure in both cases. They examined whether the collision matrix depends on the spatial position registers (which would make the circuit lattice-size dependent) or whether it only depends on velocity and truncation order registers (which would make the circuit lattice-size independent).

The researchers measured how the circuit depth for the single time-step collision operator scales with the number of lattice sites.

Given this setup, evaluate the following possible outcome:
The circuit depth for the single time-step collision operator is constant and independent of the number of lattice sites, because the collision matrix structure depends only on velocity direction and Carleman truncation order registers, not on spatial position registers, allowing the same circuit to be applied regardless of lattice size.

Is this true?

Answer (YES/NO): YES